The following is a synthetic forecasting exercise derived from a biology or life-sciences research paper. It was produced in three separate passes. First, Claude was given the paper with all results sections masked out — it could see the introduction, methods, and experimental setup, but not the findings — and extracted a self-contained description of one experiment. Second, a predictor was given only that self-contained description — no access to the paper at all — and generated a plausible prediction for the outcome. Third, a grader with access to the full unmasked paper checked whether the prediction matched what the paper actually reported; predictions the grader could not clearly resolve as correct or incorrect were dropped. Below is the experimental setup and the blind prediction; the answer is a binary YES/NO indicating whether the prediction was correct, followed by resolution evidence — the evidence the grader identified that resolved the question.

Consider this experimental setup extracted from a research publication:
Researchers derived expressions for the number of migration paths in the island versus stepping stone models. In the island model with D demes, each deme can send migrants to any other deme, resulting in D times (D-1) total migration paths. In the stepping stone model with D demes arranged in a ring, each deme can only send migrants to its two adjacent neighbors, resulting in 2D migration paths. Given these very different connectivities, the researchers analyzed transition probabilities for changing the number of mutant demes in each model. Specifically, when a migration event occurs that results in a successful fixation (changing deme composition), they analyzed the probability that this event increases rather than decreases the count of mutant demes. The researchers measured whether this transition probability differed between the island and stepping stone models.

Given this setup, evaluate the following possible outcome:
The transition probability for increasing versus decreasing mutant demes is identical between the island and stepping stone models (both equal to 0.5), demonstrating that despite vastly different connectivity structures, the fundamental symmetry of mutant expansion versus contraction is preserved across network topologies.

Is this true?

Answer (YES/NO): NO